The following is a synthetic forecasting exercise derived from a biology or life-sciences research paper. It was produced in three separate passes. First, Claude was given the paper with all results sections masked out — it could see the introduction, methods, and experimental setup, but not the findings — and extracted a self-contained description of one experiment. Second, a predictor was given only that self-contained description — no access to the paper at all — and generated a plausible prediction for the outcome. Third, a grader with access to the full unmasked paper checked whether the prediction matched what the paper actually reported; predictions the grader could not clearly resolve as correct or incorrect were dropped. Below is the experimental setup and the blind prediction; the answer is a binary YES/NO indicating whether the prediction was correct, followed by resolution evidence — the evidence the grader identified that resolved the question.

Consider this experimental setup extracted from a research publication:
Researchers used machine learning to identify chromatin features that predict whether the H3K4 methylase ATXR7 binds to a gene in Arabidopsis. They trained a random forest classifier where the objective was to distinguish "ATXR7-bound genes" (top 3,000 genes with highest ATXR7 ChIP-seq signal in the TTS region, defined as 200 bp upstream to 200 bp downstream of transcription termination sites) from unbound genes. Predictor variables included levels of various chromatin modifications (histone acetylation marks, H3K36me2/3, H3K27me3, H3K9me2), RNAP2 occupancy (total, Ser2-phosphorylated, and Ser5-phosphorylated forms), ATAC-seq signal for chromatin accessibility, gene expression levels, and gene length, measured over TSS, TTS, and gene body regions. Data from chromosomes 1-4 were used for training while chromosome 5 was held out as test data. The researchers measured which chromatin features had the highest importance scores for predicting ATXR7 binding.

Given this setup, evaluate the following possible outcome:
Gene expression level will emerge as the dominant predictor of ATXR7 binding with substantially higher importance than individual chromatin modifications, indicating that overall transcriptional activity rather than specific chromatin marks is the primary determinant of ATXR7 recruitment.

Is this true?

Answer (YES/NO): NO